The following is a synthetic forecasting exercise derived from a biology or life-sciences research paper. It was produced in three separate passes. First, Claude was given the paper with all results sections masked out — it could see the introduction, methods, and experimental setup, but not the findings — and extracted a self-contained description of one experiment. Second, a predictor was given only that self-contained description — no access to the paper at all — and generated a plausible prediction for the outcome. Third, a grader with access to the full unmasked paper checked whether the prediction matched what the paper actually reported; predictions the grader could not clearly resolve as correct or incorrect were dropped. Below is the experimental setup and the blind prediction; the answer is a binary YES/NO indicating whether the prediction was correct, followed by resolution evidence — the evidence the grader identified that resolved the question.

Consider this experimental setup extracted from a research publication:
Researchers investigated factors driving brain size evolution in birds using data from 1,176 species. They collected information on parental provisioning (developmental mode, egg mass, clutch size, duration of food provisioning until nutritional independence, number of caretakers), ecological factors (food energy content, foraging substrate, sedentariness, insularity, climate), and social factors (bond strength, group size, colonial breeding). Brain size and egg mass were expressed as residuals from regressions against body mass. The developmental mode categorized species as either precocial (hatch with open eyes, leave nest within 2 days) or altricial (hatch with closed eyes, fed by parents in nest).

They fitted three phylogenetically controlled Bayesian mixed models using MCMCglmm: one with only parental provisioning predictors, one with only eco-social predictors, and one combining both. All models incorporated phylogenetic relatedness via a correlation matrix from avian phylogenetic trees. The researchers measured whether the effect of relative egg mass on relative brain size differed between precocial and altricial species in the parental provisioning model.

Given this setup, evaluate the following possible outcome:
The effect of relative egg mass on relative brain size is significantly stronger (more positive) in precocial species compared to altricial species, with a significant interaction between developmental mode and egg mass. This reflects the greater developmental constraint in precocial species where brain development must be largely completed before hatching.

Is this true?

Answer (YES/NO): NO